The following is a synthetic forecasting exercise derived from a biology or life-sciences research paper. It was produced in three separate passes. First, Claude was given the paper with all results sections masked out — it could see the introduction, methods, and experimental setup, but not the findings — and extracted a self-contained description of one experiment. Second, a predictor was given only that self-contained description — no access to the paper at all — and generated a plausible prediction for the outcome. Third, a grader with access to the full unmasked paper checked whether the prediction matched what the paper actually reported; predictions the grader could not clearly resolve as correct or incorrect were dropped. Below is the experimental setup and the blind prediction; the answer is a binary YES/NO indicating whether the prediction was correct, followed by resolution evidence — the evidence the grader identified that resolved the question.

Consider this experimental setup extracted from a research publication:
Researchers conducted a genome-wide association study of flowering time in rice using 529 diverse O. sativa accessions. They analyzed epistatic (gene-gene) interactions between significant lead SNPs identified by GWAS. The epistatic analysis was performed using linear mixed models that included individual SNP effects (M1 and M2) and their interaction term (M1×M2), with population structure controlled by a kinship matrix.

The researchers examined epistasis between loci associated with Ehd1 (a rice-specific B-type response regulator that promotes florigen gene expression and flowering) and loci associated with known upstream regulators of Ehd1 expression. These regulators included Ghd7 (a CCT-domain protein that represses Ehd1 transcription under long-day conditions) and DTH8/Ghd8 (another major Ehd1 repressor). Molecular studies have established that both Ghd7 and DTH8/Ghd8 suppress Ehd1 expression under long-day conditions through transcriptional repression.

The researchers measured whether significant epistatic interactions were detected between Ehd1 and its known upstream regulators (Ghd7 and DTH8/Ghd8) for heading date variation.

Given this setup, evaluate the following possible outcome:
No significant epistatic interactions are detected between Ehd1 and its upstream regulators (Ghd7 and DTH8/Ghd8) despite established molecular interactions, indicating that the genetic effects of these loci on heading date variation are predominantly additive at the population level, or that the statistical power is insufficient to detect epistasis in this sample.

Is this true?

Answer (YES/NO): NO